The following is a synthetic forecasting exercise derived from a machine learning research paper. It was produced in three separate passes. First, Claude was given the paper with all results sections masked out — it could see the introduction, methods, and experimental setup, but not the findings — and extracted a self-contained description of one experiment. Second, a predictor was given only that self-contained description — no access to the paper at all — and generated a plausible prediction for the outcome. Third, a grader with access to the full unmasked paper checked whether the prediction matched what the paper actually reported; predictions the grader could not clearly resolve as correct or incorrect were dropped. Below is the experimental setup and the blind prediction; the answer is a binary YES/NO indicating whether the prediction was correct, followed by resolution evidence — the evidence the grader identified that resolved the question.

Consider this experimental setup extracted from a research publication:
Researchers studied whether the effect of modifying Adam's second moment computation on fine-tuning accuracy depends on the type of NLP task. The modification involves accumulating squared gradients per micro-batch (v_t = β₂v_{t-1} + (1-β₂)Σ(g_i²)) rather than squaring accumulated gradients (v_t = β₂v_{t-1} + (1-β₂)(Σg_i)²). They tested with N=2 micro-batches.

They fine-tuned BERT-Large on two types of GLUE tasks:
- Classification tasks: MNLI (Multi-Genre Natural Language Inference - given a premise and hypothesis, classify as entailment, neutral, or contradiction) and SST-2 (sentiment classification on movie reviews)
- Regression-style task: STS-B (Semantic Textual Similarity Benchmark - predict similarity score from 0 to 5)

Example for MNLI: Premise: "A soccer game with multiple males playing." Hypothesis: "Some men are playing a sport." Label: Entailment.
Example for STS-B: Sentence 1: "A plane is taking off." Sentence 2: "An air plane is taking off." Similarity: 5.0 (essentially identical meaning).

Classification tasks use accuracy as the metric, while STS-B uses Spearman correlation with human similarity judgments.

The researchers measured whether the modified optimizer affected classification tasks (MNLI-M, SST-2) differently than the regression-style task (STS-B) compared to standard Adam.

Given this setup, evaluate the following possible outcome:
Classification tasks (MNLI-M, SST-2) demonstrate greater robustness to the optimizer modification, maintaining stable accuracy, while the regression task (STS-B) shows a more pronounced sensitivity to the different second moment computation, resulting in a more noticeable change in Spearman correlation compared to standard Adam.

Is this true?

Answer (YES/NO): YES